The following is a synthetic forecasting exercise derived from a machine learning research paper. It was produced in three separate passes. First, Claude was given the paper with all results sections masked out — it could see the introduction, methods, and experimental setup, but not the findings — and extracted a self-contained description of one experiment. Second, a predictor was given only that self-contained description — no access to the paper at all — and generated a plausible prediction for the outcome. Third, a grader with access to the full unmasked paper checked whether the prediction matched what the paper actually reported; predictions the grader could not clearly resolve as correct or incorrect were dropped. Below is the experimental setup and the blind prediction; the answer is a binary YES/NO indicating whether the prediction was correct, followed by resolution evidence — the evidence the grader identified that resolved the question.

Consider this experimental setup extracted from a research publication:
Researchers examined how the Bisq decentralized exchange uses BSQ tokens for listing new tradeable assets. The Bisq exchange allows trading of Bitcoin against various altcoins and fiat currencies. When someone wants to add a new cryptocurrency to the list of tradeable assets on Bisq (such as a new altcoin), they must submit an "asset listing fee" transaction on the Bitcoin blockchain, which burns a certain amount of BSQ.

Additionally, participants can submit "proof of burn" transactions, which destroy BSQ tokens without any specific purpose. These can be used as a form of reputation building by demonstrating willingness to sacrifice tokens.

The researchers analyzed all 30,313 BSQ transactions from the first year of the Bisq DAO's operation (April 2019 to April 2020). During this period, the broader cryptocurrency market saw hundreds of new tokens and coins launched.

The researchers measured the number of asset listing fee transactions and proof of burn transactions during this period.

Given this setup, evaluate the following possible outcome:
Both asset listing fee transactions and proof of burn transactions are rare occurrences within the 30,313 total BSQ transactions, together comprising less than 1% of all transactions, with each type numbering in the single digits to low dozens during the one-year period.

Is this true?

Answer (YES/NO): YES